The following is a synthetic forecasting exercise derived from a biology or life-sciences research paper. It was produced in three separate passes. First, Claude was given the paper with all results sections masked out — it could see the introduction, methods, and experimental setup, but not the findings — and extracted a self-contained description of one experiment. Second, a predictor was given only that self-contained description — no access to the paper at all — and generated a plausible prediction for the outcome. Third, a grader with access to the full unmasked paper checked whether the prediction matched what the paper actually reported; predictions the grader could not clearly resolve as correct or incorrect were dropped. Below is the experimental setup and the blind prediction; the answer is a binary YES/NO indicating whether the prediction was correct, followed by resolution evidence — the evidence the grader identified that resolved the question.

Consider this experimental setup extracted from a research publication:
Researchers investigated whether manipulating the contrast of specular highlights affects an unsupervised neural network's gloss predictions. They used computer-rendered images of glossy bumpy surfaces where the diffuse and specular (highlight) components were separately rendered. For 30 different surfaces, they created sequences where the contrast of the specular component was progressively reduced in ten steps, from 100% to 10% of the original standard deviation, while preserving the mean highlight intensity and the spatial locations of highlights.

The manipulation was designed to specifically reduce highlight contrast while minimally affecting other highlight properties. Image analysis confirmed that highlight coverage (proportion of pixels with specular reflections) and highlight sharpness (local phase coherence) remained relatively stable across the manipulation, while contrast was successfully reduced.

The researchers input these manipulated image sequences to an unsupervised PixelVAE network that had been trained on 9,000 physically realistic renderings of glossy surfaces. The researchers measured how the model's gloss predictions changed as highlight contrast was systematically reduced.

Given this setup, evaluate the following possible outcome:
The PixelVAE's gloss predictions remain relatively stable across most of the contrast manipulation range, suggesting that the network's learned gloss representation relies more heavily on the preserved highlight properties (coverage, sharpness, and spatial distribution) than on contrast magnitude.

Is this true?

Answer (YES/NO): NO